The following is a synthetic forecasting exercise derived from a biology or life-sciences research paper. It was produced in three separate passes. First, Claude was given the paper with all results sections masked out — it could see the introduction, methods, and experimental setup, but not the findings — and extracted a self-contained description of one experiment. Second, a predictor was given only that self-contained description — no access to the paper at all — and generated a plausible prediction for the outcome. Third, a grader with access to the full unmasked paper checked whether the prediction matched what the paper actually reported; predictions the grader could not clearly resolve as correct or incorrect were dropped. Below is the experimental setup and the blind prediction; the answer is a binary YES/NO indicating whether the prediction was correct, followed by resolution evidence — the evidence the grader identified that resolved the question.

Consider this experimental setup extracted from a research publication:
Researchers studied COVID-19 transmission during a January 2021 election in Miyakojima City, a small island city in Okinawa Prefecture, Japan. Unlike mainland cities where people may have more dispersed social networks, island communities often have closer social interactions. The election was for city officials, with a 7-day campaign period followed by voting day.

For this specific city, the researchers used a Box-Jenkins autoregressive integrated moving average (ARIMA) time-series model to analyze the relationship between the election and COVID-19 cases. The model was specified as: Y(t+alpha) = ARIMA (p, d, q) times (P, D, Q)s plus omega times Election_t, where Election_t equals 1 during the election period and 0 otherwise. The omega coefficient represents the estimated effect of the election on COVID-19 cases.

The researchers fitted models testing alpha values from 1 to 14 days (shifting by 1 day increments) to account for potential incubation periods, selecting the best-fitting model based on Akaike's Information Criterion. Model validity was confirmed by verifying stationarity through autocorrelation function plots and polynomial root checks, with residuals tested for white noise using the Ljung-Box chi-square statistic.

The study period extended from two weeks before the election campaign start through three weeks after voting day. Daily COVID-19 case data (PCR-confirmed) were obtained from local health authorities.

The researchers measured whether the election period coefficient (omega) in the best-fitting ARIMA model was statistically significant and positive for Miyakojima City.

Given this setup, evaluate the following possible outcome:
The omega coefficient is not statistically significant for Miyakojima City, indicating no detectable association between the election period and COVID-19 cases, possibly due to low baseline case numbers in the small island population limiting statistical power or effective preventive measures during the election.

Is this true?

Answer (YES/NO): NO